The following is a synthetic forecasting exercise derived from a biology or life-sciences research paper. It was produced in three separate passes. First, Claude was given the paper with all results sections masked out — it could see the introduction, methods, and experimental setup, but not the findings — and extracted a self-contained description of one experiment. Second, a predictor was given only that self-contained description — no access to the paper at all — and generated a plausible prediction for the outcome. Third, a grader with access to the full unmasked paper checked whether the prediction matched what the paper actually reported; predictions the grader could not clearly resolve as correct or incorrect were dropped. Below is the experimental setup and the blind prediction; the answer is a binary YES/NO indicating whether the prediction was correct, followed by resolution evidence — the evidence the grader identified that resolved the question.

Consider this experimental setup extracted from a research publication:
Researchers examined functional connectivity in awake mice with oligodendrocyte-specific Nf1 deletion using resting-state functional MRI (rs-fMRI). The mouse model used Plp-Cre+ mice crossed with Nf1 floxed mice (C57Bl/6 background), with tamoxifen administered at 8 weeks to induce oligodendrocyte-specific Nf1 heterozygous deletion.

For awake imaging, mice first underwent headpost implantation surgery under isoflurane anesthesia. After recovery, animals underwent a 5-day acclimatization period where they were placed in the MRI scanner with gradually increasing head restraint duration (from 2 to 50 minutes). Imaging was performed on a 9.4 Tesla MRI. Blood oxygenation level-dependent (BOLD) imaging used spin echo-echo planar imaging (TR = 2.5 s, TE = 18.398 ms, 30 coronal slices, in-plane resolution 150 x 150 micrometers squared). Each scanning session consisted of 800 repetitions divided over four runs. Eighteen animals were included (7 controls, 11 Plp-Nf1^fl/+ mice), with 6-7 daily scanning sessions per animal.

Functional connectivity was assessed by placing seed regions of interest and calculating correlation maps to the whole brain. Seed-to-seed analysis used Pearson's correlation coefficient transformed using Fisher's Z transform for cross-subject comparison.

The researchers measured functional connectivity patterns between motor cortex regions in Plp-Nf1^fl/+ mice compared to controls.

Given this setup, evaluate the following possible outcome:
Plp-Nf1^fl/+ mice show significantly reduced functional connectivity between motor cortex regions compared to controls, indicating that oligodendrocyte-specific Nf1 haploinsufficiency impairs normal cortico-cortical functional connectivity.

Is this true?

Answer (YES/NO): YES